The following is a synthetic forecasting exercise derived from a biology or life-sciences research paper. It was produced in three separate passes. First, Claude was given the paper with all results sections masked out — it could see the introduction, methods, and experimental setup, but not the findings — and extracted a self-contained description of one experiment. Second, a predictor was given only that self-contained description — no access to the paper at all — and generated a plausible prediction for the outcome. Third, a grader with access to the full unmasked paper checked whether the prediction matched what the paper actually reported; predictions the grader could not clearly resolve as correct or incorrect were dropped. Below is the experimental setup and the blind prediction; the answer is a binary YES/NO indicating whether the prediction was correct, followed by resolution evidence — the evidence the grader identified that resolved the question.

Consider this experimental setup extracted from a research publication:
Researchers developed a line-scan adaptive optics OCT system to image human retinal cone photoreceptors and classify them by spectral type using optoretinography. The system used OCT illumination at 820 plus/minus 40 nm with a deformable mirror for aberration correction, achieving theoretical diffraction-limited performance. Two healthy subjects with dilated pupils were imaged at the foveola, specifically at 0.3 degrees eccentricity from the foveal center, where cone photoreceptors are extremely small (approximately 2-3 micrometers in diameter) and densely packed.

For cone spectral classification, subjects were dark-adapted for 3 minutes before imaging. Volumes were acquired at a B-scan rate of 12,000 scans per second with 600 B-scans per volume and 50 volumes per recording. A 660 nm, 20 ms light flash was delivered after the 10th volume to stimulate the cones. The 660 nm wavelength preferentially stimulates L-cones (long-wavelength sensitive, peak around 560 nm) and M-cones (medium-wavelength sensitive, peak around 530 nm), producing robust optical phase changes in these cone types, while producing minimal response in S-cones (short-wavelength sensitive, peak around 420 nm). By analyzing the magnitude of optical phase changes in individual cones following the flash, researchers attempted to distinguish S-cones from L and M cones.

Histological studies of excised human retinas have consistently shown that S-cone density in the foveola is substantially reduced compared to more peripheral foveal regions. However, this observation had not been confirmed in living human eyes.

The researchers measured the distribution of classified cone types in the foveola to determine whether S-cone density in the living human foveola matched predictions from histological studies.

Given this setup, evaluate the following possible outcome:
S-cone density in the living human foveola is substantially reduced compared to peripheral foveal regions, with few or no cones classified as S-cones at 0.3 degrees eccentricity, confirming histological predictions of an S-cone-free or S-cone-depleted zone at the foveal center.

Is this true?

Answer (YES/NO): YES